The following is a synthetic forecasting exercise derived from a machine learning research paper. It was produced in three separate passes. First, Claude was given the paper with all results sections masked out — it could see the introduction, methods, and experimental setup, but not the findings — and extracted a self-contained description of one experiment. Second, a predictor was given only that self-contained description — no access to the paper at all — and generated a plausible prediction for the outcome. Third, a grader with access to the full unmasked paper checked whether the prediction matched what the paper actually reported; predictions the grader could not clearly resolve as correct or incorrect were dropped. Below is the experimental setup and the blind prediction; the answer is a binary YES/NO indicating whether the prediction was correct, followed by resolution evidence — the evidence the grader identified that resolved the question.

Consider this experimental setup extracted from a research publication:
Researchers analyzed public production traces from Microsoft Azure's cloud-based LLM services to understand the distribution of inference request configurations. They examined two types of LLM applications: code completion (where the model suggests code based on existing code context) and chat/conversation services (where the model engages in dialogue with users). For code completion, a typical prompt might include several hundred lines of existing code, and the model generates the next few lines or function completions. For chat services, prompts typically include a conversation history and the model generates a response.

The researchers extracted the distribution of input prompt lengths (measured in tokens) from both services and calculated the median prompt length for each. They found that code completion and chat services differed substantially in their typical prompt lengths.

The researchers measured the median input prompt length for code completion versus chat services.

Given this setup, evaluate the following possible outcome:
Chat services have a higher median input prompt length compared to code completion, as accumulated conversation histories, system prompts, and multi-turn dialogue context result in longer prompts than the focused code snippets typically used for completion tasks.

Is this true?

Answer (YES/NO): NO